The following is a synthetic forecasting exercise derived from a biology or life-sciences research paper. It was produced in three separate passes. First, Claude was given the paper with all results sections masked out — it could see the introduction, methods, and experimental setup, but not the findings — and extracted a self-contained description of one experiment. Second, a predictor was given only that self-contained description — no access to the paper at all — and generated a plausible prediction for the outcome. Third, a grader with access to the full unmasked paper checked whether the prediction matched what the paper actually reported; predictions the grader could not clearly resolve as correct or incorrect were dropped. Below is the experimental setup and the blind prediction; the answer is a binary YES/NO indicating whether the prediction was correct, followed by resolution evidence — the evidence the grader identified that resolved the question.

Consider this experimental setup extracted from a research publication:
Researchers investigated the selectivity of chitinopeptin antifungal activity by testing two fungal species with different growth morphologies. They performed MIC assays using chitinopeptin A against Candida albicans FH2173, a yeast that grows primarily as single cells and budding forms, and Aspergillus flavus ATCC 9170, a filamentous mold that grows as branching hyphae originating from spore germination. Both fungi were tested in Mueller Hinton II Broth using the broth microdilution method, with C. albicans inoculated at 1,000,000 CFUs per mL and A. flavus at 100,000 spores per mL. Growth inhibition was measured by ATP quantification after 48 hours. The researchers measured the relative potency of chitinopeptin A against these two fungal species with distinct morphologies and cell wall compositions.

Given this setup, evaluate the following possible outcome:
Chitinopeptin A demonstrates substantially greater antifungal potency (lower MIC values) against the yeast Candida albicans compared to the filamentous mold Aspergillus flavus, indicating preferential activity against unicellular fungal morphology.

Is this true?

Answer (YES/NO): YES